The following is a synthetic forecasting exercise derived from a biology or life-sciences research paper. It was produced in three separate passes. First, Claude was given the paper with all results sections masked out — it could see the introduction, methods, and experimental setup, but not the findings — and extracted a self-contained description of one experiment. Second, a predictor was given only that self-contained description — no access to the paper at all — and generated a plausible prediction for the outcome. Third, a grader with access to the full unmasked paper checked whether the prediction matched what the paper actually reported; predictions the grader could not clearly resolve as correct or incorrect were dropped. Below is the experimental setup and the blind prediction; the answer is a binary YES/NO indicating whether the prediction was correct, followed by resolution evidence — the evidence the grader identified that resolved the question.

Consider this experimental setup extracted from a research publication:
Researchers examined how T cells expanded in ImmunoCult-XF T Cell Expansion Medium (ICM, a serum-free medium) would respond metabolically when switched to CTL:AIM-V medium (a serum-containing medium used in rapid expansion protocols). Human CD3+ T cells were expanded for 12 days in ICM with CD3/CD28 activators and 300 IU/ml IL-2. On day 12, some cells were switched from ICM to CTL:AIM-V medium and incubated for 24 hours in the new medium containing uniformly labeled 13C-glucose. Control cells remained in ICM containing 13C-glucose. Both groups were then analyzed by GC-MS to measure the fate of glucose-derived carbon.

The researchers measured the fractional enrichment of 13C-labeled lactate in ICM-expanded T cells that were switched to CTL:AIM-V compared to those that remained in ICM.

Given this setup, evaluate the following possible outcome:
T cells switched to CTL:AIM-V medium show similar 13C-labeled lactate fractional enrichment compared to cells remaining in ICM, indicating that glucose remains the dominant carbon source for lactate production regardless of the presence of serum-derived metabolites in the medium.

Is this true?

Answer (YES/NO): NO